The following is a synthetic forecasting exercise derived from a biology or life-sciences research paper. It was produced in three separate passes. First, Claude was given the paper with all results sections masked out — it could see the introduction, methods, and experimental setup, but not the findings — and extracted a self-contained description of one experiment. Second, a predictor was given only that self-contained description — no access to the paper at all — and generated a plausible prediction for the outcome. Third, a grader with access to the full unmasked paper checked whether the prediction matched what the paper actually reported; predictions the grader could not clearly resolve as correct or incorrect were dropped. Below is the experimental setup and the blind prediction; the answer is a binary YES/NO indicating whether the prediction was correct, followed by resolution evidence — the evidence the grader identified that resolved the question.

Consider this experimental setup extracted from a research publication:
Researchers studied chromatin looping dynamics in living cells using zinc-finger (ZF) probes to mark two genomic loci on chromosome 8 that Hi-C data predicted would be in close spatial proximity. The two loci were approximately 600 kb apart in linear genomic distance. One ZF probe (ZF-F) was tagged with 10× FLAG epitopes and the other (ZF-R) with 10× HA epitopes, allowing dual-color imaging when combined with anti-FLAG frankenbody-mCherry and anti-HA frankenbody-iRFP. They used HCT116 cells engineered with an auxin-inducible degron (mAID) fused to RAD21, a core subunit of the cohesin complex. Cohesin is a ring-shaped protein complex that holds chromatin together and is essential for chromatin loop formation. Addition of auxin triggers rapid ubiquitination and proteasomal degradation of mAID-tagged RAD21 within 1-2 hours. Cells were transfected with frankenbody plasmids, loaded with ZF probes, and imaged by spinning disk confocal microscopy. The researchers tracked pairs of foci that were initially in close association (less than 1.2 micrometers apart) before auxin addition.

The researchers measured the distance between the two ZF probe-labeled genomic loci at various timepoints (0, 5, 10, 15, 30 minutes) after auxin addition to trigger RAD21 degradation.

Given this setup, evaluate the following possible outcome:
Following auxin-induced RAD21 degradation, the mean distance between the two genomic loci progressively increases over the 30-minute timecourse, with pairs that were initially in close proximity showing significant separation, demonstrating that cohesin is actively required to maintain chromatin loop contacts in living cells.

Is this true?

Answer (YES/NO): YES